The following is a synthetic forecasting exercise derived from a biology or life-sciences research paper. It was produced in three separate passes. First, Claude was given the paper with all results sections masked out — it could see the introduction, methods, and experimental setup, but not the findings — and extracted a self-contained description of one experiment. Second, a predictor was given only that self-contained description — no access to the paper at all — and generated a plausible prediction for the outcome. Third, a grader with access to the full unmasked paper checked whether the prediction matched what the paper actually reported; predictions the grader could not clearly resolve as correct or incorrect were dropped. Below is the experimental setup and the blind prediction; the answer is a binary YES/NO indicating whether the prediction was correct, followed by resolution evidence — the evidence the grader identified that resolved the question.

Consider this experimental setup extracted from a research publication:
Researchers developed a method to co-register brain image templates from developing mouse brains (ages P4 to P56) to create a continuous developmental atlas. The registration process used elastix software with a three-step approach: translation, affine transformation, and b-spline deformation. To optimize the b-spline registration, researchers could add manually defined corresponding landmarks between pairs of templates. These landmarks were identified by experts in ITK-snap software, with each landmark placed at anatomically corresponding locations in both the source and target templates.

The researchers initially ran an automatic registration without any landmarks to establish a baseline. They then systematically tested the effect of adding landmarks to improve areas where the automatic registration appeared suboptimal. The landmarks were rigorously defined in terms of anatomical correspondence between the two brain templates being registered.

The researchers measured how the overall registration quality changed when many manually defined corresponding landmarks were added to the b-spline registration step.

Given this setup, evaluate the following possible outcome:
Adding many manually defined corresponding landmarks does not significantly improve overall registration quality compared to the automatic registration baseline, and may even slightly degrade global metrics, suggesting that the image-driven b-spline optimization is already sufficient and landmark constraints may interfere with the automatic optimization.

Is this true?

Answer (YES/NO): YES